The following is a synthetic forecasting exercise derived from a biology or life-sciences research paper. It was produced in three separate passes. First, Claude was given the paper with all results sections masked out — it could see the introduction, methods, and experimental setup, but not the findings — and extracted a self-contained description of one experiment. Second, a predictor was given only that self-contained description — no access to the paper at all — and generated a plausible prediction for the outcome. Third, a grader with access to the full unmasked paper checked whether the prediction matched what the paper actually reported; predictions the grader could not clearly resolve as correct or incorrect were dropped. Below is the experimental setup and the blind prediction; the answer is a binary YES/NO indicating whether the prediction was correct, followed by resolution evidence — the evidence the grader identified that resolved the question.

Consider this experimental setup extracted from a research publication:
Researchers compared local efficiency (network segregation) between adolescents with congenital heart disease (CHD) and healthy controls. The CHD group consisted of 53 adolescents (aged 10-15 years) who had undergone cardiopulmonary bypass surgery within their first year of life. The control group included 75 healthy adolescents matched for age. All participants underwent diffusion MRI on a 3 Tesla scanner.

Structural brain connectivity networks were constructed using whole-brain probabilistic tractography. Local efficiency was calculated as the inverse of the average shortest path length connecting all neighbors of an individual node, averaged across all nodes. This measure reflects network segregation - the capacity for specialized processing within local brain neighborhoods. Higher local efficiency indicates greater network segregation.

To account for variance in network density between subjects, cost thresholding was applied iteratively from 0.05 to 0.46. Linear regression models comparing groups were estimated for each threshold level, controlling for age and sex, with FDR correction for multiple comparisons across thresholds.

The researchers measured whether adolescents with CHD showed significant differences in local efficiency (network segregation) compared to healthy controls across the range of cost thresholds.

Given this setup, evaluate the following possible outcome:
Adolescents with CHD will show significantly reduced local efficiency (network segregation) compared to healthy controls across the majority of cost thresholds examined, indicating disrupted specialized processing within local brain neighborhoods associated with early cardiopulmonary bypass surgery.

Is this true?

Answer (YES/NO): YES